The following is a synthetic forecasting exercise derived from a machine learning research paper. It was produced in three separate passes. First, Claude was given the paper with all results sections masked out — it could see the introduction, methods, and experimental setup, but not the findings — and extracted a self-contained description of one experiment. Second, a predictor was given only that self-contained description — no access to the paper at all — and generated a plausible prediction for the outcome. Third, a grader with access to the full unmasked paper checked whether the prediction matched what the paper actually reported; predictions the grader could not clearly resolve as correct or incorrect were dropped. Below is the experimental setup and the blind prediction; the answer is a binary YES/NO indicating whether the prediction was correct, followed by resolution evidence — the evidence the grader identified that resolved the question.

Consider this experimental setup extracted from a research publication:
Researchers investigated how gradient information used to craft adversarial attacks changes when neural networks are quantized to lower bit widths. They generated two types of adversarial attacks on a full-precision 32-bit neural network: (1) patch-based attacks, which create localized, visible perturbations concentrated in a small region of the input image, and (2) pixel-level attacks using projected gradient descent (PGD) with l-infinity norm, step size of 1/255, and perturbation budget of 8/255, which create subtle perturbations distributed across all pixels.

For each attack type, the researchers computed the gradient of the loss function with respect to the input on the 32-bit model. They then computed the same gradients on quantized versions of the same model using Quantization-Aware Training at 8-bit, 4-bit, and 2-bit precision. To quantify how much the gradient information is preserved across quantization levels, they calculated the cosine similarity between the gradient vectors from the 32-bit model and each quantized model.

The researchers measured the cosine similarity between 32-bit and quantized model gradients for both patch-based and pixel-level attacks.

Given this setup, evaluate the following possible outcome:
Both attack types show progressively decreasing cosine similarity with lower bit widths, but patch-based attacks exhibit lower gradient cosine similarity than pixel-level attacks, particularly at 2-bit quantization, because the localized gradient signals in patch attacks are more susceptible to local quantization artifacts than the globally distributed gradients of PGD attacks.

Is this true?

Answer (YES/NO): NO